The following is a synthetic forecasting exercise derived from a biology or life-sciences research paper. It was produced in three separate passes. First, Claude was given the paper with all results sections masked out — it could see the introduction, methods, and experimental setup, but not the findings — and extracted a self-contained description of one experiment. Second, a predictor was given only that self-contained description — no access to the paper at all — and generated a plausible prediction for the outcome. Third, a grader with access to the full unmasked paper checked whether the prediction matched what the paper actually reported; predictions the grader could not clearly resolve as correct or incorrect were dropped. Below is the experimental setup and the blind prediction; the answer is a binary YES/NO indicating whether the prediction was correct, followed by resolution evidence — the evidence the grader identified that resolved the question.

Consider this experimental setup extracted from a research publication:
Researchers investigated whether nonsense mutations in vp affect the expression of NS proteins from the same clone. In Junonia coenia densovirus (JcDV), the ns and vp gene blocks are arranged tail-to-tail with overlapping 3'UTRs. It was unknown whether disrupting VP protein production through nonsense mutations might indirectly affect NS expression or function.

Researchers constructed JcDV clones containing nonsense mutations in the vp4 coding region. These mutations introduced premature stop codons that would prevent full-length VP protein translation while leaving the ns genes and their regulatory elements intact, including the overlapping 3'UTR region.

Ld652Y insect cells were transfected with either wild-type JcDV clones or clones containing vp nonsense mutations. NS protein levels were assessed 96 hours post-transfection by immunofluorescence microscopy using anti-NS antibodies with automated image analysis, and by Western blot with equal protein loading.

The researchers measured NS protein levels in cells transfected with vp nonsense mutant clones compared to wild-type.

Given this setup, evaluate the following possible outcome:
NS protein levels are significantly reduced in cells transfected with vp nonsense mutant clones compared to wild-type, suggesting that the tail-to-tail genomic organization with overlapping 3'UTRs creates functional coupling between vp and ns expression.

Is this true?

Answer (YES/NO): NO